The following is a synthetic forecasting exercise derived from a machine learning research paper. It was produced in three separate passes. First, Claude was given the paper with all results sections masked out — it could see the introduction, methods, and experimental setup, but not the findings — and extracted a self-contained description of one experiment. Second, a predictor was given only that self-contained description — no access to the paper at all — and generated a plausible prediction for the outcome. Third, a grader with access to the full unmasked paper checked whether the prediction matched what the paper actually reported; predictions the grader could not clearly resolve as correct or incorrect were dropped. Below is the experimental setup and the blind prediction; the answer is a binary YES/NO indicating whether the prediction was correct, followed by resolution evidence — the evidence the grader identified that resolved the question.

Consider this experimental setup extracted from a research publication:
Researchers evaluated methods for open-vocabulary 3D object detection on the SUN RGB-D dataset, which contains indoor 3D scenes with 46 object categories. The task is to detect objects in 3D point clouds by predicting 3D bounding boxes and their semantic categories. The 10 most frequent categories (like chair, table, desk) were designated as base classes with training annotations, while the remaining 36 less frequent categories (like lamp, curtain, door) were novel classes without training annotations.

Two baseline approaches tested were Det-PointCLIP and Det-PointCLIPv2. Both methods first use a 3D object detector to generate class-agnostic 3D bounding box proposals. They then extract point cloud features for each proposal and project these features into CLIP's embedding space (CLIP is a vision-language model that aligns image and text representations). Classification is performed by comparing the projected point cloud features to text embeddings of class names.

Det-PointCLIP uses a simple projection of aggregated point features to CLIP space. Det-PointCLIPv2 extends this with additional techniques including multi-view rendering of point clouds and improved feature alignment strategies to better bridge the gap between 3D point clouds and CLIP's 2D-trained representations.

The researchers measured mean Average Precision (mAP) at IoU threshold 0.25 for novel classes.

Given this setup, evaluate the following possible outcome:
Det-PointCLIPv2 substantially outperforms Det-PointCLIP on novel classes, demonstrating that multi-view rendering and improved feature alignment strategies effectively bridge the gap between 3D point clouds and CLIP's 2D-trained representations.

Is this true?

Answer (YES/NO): NO